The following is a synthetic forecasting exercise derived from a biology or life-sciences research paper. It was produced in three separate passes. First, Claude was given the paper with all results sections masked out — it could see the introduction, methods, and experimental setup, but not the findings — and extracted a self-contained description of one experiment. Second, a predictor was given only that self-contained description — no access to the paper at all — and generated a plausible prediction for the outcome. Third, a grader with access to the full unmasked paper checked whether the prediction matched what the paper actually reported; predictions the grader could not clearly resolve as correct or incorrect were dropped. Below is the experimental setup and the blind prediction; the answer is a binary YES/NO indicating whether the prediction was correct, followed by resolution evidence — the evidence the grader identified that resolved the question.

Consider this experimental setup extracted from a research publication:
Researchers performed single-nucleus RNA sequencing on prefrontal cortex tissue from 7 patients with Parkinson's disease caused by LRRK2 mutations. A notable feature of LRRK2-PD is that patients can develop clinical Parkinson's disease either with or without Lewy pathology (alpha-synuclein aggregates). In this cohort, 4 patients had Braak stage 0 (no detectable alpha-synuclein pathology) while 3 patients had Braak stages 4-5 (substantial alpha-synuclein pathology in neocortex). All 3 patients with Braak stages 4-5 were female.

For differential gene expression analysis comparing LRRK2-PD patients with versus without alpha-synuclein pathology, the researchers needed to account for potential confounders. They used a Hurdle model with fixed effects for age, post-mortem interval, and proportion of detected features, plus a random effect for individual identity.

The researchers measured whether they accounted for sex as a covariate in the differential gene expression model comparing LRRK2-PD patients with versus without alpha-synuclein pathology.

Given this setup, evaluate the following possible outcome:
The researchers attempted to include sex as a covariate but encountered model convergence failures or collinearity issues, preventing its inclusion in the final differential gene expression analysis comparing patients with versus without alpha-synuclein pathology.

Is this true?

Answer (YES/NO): NO